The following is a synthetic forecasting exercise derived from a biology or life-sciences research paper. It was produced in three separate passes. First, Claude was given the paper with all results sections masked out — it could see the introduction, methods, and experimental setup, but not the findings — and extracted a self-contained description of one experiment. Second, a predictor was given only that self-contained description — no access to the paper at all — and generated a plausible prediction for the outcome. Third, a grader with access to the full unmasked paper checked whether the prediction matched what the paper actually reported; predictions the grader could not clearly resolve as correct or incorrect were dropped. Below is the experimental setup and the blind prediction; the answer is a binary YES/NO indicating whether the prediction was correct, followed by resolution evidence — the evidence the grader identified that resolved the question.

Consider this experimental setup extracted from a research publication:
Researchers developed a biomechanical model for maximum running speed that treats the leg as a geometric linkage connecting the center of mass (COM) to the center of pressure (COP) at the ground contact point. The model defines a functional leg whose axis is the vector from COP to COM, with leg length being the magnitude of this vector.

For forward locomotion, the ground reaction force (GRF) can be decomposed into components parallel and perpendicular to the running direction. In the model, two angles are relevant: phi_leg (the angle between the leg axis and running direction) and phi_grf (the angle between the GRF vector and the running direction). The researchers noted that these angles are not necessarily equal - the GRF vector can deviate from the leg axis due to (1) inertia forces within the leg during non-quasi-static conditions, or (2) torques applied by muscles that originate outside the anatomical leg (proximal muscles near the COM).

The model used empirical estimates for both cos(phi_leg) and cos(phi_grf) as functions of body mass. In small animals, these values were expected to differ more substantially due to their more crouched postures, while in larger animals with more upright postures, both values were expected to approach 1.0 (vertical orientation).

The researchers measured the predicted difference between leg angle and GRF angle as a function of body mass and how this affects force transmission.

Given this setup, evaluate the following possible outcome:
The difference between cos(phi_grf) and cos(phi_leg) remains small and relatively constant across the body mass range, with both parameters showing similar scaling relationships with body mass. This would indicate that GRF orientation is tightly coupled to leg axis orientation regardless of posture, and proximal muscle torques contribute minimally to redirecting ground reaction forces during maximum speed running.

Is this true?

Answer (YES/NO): NO